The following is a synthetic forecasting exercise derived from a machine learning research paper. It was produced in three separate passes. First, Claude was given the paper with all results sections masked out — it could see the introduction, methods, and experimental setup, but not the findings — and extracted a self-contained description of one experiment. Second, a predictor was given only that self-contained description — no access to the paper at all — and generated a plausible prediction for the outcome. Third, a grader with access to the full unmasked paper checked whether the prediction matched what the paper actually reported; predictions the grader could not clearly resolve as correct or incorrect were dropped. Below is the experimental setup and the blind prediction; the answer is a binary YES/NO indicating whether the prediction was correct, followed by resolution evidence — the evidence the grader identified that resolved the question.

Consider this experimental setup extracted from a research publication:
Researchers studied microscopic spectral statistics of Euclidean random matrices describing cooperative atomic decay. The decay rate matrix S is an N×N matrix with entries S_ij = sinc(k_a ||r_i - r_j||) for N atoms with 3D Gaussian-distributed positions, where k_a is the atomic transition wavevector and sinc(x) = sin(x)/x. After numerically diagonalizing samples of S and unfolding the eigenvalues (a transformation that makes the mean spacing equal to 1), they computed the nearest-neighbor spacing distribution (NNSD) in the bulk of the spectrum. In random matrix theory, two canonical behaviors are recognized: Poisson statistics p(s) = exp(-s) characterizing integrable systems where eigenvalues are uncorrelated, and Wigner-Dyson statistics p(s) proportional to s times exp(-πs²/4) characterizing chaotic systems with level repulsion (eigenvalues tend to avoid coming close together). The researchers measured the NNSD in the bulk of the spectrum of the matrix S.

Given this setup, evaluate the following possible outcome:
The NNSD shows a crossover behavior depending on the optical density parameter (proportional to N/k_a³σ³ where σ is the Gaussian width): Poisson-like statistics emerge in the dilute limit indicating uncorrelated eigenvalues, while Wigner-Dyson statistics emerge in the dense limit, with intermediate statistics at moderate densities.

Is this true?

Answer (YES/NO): NO